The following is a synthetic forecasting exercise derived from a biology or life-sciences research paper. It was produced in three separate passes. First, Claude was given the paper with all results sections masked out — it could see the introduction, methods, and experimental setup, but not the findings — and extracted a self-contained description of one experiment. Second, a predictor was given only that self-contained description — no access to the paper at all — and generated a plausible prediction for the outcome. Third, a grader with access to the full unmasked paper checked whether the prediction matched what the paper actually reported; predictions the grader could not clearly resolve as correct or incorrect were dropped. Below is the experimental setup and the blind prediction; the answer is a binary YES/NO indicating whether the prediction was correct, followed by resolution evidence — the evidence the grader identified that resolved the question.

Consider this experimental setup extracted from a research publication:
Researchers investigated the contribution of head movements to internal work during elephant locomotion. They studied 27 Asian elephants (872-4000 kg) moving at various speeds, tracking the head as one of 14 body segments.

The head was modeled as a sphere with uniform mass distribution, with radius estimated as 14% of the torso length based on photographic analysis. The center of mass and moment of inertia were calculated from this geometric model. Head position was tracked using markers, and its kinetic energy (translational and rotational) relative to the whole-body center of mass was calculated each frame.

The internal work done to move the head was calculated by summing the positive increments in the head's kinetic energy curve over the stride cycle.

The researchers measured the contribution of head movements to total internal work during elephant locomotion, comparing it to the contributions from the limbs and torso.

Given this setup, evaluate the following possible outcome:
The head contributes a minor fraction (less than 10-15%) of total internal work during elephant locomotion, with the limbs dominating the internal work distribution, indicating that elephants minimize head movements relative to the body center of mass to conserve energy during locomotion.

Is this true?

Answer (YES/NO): NO